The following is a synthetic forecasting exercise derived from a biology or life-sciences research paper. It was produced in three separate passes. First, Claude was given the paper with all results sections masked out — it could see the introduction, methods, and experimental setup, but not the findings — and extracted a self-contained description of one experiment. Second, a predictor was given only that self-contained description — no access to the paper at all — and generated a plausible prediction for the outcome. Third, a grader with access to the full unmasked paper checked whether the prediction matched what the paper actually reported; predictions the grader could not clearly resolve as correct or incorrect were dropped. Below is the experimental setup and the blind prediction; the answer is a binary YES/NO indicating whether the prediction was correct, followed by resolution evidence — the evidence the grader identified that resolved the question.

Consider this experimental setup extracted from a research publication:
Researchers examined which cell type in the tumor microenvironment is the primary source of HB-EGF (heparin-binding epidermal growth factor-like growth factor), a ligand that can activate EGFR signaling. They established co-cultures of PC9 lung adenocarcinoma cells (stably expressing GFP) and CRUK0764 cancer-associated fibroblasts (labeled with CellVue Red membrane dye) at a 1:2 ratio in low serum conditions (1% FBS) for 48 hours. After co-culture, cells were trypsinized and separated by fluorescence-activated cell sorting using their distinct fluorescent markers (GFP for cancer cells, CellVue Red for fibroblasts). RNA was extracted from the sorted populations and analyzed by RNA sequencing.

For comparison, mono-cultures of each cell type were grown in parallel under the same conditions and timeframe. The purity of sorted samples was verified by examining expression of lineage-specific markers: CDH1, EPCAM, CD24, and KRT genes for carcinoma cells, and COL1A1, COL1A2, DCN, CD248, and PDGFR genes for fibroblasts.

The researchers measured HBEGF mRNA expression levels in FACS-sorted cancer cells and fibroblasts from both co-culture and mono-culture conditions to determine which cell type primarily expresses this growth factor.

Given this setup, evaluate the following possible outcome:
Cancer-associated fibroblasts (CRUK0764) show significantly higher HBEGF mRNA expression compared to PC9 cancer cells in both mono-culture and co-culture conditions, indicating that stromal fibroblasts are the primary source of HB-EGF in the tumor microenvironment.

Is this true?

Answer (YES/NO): NO